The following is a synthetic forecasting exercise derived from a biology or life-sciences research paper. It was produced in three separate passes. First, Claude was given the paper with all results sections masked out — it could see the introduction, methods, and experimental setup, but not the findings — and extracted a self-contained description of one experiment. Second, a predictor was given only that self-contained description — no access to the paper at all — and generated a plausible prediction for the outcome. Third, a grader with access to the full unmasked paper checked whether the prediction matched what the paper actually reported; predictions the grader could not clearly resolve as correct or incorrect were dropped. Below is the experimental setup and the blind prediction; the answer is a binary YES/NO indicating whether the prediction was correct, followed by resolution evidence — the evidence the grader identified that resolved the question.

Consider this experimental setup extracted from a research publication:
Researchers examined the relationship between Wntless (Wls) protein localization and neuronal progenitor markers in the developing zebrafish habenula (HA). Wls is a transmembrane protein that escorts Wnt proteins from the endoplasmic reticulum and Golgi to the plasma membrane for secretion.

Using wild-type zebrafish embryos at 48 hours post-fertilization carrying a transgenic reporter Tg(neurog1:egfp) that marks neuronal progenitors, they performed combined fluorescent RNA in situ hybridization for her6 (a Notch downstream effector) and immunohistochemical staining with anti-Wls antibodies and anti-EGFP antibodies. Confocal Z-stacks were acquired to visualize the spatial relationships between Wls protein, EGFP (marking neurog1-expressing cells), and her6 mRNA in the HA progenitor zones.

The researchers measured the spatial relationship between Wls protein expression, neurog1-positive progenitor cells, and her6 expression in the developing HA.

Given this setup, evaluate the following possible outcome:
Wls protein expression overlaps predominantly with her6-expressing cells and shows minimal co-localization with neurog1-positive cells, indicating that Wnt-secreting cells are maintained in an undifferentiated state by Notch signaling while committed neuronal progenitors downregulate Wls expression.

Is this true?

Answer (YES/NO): NO